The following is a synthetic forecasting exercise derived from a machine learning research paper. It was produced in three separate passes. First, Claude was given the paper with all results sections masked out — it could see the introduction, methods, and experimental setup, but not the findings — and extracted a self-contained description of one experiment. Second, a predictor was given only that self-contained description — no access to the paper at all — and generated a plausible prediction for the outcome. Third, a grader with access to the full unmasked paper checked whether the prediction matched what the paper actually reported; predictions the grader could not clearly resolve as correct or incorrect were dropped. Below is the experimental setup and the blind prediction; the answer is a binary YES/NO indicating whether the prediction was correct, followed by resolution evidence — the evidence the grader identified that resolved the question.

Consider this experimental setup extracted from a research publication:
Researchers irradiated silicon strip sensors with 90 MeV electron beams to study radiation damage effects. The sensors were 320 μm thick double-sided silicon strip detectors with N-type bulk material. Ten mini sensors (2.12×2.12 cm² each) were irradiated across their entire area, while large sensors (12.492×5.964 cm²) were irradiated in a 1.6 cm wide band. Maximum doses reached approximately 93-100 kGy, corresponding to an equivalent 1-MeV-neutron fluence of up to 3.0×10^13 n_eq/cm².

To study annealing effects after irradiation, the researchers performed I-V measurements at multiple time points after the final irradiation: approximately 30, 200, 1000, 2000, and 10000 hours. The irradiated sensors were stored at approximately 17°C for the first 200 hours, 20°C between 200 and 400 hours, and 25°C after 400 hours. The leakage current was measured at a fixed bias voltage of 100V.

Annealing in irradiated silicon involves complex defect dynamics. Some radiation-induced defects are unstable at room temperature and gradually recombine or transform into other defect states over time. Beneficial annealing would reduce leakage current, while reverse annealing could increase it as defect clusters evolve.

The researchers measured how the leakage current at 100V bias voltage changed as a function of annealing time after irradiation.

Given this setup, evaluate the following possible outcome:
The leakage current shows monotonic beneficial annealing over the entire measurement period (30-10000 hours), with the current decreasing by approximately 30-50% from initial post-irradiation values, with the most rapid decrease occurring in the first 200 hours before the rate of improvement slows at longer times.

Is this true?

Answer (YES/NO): NO